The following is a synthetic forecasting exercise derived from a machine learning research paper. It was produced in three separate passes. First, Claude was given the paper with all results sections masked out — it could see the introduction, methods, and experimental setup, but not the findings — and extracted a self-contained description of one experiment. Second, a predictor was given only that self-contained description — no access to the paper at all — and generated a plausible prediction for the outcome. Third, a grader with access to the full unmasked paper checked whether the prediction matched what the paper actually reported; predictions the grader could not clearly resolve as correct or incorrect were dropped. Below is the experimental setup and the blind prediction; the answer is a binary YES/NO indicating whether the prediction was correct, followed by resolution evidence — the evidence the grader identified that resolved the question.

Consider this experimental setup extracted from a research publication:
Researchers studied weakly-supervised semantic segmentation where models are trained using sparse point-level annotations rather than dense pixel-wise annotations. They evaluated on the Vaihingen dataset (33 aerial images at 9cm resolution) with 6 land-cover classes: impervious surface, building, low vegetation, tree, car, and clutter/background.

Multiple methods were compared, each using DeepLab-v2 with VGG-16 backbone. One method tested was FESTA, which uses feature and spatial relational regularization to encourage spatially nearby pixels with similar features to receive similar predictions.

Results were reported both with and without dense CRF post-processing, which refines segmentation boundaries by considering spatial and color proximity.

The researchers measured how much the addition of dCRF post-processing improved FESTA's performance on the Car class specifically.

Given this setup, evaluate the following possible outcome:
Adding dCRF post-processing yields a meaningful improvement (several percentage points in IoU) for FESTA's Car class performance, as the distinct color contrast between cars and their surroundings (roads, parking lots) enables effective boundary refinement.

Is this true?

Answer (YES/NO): NO